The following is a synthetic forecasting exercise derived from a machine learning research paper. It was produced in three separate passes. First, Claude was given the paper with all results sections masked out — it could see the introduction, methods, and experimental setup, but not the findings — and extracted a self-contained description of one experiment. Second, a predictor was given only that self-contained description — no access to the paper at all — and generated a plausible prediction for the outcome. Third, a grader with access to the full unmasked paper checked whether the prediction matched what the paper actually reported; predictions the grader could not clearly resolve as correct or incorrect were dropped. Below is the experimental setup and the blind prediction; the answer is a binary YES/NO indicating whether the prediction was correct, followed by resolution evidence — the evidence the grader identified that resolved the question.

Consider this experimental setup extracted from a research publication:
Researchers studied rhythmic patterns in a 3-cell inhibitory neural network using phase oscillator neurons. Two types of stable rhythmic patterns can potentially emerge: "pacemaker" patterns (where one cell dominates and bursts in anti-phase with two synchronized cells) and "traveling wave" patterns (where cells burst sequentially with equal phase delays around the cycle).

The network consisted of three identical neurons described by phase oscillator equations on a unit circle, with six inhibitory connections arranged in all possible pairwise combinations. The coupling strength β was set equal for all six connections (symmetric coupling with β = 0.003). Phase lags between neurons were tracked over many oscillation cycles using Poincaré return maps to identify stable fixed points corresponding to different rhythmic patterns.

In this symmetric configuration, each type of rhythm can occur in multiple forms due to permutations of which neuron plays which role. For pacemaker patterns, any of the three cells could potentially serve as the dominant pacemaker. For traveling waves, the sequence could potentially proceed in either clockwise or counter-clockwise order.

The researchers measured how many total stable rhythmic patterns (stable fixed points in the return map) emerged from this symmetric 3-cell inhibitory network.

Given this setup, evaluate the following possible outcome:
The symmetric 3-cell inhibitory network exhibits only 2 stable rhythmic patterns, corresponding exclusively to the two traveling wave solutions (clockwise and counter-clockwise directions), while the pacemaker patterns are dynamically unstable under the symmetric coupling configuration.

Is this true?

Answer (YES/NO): NO